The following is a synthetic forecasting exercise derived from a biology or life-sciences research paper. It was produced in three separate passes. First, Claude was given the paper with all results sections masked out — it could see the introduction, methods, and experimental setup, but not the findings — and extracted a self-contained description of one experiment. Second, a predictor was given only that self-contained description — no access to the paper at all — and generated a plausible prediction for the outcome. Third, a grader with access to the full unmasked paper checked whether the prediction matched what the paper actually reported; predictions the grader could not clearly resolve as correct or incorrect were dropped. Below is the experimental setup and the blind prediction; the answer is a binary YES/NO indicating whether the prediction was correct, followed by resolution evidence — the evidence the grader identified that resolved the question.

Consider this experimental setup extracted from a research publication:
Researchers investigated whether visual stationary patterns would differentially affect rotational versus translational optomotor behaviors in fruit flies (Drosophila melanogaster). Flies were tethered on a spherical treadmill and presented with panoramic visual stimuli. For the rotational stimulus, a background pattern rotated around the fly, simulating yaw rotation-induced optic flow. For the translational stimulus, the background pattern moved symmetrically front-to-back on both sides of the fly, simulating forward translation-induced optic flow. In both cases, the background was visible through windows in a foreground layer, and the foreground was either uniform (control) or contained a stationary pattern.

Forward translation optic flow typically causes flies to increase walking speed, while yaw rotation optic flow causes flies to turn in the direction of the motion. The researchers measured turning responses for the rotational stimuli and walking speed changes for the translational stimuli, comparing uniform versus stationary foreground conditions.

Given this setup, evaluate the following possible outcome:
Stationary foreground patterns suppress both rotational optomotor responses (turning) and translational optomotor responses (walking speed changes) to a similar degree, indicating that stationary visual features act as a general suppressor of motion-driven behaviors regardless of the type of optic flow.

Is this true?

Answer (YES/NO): NO